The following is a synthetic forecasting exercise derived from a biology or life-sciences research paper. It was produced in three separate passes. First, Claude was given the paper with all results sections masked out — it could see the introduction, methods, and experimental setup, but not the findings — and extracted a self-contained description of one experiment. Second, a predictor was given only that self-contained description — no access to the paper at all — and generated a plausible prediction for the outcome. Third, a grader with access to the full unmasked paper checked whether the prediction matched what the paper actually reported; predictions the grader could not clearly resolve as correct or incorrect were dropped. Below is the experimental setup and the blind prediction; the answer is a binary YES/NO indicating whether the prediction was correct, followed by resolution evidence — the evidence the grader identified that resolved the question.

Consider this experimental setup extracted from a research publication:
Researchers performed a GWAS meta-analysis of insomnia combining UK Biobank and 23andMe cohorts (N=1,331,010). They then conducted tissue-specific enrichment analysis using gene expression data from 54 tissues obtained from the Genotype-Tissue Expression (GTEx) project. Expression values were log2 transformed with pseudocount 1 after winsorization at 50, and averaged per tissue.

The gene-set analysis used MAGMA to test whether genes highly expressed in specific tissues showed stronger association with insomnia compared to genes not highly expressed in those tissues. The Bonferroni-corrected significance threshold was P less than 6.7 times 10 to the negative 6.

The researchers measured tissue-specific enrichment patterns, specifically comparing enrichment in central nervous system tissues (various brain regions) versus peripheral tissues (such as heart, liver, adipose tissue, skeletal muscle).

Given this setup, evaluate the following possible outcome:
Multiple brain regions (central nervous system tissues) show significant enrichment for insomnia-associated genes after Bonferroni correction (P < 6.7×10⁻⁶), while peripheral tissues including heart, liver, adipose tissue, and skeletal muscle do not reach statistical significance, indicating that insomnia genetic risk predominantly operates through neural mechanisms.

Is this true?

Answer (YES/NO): YES